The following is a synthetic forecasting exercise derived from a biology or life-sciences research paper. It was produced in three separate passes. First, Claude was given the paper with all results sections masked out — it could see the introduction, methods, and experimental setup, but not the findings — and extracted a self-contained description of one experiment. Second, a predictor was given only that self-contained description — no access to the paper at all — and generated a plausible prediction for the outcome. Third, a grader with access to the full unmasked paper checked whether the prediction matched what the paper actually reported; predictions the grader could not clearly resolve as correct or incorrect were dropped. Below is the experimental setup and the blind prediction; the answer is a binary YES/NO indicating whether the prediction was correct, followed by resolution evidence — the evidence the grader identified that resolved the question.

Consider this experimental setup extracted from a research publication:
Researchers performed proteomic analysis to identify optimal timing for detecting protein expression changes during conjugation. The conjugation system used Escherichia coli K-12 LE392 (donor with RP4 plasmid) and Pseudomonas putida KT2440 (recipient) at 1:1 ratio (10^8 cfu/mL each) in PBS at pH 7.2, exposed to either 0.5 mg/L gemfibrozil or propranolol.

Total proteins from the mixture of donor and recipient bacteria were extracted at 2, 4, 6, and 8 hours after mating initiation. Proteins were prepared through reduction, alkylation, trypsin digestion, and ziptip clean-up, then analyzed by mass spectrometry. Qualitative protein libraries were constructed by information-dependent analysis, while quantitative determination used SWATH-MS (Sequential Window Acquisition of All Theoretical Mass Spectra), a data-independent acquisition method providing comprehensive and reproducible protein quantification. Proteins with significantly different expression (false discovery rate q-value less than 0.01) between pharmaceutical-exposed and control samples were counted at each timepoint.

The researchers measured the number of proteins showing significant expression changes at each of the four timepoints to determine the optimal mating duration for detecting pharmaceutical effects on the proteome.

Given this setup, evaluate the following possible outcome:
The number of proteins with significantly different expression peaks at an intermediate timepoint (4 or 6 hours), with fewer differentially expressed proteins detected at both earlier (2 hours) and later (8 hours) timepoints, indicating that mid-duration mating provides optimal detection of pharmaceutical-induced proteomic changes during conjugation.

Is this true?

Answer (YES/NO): NO